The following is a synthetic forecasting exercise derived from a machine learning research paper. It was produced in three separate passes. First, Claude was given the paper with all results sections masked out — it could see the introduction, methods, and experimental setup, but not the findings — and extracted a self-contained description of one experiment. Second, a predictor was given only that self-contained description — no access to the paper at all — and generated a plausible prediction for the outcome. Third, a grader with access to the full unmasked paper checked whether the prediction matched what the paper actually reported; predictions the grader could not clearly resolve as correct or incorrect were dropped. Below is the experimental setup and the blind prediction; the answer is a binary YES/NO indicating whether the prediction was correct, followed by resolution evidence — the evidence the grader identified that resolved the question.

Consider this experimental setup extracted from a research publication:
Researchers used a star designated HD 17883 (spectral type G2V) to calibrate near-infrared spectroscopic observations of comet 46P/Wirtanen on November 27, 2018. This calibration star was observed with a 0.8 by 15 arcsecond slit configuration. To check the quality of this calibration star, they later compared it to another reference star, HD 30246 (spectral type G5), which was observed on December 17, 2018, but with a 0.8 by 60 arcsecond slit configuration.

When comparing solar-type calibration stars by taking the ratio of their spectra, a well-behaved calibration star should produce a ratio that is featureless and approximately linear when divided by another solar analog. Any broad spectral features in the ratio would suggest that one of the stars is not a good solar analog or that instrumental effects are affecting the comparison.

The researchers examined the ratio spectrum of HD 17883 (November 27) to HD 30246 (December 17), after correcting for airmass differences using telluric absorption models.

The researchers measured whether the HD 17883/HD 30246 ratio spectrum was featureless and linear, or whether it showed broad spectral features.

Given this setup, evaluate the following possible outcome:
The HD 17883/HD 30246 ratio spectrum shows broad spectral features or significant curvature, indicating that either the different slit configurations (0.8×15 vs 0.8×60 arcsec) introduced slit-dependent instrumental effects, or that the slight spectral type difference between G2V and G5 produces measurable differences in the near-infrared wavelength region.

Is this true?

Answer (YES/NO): YES